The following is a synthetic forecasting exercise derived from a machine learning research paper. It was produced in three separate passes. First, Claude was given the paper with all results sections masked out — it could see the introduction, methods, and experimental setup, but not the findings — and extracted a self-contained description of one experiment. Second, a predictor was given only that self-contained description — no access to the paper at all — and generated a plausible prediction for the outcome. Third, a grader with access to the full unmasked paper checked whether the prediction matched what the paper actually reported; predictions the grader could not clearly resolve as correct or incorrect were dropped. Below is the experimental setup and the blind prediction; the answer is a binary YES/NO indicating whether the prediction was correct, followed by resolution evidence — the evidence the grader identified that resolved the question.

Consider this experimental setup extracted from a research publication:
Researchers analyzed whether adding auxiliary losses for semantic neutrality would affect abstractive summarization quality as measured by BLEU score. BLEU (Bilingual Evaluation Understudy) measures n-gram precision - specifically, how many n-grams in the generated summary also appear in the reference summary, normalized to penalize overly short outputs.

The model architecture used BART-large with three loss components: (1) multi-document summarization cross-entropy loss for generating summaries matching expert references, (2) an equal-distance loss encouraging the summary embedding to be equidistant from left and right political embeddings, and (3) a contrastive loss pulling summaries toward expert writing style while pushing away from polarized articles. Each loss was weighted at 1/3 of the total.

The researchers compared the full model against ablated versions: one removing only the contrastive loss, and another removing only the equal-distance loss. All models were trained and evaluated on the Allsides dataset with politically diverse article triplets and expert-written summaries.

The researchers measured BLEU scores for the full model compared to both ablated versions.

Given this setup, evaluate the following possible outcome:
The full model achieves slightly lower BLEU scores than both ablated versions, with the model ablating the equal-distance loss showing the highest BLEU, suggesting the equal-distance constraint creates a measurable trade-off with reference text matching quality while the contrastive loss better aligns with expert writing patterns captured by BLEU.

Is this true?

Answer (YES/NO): NO